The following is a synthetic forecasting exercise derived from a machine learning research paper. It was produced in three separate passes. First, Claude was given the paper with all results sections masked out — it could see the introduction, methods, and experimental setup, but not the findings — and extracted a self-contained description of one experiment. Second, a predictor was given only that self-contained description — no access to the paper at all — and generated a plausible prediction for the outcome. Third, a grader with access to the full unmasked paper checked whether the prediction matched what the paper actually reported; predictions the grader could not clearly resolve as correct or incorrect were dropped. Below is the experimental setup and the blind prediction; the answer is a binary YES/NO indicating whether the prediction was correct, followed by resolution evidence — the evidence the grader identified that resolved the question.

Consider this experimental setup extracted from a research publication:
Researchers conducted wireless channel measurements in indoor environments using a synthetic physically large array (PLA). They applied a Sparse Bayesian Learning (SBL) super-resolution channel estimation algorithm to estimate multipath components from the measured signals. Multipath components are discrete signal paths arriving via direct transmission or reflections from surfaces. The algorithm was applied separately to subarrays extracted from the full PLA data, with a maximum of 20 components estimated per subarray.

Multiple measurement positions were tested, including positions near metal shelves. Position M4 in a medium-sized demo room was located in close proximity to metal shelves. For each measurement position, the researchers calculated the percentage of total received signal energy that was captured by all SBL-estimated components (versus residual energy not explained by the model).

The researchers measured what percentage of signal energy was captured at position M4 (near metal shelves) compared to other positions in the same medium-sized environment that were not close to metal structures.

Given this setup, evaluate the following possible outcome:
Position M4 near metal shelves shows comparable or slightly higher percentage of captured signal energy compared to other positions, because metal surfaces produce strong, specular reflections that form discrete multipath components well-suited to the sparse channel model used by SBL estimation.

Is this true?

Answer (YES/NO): NO